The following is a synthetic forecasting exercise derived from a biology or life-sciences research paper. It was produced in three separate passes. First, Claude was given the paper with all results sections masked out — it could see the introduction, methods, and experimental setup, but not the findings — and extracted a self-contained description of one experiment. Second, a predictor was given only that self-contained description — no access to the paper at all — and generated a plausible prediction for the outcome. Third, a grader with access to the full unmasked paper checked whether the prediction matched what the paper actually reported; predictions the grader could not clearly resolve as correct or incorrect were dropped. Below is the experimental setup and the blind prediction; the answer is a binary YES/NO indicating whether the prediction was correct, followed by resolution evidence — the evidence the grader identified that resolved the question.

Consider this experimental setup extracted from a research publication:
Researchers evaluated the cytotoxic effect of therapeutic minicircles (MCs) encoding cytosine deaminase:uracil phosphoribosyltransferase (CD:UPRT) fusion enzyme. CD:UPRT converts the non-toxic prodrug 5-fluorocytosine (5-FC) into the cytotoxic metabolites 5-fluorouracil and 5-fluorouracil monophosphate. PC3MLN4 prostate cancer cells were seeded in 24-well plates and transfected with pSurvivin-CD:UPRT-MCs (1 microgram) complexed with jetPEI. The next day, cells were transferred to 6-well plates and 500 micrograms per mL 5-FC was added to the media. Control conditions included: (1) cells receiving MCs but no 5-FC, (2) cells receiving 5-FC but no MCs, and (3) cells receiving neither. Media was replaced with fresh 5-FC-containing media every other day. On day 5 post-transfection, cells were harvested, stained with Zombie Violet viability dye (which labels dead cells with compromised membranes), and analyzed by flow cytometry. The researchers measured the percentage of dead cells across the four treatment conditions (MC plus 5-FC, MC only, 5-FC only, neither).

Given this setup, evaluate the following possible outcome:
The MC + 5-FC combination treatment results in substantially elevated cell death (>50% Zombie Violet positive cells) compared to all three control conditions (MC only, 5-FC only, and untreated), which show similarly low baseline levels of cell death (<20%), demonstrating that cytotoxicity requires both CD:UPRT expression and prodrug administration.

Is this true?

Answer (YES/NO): NO